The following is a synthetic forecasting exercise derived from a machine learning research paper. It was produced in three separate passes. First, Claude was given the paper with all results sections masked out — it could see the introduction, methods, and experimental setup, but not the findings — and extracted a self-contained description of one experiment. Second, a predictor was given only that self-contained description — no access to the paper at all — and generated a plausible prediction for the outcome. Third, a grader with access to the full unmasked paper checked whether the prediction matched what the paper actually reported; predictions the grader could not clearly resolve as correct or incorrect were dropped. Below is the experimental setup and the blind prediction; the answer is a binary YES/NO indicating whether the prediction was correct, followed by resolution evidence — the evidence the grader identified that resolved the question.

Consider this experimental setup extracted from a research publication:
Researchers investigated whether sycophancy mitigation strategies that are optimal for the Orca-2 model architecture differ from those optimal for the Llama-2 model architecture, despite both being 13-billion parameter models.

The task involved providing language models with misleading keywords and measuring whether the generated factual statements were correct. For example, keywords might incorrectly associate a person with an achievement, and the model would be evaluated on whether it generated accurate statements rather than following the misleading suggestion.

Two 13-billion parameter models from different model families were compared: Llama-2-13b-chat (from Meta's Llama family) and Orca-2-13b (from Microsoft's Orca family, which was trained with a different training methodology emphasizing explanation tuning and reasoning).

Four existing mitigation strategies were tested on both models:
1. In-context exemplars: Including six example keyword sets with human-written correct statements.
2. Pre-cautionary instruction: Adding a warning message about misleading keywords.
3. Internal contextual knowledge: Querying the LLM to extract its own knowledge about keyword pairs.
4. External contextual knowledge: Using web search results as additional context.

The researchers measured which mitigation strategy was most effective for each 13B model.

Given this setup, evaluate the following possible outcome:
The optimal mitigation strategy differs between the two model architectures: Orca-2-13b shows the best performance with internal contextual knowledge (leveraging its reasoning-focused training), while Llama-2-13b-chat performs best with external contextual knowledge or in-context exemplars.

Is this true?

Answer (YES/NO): YES